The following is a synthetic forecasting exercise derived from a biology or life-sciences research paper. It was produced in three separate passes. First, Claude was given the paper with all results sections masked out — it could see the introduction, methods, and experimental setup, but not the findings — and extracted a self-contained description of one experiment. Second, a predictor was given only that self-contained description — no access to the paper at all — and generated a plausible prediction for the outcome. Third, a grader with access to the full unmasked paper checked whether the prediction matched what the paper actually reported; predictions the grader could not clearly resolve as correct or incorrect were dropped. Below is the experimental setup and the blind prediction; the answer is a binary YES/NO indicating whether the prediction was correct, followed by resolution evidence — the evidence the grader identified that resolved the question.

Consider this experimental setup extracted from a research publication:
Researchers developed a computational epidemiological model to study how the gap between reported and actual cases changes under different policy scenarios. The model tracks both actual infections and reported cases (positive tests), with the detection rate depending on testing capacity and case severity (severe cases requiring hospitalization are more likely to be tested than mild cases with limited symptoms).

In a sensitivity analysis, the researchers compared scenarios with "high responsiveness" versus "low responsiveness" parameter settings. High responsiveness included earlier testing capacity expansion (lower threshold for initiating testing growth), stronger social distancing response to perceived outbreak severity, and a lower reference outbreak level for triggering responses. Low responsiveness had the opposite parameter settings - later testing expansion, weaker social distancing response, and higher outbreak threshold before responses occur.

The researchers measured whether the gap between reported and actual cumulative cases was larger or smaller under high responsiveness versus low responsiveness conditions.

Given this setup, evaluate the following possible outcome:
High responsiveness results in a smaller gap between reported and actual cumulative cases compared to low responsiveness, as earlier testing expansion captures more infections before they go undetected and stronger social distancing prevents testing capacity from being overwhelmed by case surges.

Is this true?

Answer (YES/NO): YES